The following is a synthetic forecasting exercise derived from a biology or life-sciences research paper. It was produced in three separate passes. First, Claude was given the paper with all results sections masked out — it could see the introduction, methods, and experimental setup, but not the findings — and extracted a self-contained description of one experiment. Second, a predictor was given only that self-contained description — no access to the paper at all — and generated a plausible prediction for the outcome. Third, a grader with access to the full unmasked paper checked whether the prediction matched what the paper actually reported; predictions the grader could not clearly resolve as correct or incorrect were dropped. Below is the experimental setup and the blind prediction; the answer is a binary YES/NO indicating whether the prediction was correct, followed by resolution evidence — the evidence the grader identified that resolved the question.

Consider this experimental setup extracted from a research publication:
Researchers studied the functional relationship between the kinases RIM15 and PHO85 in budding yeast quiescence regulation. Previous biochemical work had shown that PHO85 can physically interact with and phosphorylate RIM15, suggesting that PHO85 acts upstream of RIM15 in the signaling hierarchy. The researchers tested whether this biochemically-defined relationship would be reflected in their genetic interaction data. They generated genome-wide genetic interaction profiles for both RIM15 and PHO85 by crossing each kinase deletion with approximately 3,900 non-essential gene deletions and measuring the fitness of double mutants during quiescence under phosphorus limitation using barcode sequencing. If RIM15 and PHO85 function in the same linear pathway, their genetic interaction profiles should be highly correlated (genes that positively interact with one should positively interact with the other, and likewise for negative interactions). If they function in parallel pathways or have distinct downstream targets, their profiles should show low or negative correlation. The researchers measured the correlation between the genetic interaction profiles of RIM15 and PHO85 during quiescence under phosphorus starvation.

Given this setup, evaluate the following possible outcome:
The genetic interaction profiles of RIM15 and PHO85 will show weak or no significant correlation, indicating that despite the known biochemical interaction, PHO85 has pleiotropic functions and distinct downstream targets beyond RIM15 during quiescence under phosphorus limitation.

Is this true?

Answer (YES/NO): NO